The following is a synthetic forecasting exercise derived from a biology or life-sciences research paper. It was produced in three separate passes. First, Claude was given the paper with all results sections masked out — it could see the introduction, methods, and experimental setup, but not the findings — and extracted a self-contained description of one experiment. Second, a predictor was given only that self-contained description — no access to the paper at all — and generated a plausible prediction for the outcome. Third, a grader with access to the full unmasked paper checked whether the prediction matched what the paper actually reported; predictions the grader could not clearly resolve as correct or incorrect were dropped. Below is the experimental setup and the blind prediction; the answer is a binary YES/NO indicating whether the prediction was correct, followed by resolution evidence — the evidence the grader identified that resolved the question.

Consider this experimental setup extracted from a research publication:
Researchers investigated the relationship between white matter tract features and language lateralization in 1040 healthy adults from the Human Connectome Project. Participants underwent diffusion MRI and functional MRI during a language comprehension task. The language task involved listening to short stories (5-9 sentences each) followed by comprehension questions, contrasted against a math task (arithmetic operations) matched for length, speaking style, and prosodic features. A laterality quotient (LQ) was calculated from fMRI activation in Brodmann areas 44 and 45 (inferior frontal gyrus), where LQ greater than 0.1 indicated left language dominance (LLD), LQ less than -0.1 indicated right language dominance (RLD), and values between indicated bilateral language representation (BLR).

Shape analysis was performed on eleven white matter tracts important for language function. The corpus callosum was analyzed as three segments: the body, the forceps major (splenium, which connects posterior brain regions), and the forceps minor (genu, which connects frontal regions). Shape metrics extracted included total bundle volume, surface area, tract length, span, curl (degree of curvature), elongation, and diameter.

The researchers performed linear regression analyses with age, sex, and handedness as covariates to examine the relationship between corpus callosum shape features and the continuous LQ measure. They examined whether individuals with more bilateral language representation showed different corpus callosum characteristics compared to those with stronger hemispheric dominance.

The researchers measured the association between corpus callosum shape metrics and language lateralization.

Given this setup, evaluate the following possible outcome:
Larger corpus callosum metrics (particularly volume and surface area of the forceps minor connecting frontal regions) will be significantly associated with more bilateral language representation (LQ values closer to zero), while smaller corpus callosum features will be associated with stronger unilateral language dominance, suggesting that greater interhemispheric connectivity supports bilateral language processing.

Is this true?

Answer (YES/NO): NO